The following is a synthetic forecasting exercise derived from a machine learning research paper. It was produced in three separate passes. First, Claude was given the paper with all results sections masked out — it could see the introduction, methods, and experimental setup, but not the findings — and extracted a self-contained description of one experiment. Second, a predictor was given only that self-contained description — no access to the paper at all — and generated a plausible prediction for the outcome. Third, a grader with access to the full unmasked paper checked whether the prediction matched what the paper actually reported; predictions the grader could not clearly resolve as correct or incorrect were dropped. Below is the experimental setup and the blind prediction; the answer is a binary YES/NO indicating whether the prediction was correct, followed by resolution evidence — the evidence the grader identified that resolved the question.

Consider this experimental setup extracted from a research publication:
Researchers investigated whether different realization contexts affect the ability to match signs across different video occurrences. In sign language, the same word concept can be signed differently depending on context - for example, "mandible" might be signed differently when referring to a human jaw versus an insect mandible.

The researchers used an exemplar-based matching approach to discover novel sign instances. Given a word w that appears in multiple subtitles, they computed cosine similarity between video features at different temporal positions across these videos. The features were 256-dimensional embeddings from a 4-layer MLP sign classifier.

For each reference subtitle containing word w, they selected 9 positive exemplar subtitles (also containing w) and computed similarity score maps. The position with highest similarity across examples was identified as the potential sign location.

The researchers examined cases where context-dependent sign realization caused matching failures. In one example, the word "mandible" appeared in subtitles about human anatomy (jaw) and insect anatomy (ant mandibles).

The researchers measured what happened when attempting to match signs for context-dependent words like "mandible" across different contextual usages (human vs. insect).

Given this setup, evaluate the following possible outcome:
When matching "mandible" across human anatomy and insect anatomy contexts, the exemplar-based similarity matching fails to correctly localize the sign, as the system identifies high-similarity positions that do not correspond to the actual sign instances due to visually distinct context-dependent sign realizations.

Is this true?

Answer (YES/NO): YES